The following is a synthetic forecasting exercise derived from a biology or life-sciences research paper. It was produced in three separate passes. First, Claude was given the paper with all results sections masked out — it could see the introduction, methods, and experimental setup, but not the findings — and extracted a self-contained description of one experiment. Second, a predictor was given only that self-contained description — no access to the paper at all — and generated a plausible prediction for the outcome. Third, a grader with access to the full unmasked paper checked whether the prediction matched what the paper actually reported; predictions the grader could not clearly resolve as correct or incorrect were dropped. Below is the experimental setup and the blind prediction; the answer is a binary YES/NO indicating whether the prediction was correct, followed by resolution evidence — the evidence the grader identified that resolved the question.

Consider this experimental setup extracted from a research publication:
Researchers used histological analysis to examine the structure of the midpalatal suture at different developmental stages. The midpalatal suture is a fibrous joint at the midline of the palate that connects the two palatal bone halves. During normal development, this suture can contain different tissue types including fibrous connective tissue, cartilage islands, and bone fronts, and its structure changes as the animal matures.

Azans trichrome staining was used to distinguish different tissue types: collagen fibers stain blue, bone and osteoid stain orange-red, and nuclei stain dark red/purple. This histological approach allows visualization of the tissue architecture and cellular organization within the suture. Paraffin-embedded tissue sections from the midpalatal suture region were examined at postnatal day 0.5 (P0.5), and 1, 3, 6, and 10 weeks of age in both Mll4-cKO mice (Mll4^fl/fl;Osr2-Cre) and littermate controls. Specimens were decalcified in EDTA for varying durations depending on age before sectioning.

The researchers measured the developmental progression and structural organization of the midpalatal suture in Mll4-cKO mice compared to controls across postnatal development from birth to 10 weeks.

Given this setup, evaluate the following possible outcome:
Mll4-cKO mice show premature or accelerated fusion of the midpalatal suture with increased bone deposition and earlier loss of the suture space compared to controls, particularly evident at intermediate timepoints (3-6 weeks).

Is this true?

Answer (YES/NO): NO